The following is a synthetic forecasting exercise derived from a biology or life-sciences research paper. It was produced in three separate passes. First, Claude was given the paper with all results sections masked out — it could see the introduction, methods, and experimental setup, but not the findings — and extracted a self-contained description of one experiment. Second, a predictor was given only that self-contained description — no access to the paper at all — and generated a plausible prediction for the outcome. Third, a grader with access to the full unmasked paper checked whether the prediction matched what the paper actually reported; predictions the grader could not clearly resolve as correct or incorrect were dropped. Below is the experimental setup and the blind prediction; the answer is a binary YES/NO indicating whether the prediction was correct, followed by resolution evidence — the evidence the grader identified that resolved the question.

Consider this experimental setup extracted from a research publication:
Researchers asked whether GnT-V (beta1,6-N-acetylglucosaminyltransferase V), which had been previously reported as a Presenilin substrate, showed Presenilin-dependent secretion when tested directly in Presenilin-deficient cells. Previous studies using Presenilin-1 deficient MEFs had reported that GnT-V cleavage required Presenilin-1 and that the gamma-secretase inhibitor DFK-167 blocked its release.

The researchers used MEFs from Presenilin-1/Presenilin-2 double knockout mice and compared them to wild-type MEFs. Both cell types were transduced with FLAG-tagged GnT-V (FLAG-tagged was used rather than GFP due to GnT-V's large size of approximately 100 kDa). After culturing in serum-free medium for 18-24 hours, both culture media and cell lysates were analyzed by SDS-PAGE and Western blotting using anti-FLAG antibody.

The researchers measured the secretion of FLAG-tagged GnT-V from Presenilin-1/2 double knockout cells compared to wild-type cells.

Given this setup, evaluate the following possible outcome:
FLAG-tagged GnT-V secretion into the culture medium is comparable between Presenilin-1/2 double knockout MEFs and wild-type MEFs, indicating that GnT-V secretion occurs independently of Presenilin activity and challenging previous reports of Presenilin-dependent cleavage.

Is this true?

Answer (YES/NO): YES